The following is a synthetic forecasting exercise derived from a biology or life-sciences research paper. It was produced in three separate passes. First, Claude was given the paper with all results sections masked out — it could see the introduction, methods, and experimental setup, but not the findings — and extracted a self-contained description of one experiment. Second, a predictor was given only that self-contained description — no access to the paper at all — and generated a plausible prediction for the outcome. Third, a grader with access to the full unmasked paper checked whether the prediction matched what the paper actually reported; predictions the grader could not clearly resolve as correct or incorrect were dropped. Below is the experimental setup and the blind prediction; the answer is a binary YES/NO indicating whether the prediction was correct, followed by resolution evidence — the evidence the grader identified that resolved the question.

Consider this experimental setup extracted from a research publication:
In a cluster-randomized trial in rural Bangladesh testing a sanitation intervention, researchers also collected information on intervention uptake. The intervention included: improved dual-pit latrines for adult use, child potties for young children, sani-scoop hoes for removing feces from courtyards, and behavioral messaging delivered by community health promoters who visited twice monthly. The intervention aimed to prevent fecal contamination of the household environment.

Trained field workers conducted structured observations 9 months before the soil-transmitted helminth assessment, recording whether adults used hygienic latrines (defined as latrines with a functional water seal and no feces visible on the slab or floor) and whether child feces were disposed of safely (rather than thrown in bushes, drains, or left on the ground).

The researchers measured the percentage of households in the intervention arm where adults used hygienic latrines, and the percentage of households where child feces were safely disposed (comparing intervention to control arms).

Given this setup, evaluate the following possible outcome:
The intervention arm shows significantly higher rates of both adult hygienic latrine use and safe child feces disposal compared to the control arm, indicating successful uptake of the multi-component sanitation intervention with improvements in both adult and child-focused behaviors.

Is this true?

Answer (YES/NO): NO